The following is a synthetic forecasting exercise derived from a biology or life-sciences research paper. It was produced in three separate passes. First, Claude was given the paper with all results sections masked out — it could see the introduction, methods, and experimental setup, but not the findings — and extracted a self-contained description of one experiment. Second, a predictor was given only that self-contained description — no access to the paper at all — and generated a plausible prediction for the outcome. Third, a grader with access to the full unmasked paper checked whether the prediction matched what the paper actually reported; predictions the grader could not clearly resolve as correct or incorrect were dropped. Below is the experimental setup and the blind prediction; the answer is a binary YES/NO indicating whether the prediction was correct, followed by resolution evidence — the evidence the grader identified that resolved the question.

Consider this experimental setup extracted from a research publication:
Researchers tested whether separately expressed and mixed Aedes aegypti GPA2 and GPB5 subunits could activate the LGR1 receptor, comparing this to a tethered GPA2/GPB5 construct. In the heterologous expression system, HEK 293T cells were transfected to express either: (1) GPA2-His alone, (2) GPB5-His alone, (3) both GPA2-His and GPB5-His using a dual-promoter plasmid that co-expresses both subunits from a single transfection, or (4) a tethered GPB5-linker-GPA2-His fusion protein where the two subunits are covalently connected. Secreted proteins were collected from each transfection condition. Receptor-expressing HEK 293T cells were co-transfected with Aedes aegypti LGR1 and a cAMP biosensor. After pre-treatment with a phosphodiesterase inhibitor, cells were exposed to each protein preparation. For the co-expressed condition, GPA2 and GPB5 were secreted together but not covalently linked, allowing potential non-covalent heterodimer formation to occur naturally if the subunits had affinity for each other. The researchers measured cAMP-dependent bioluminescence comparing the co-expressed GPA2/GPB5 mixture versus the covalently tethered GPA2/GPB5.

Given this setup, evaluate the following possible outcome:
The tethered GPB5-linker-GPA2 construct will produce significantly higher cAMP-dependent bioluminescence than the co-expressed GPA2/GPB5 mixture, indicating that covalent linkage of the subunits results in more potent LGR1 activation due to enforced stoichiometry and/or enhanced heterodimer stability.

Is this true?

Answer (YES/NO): NO